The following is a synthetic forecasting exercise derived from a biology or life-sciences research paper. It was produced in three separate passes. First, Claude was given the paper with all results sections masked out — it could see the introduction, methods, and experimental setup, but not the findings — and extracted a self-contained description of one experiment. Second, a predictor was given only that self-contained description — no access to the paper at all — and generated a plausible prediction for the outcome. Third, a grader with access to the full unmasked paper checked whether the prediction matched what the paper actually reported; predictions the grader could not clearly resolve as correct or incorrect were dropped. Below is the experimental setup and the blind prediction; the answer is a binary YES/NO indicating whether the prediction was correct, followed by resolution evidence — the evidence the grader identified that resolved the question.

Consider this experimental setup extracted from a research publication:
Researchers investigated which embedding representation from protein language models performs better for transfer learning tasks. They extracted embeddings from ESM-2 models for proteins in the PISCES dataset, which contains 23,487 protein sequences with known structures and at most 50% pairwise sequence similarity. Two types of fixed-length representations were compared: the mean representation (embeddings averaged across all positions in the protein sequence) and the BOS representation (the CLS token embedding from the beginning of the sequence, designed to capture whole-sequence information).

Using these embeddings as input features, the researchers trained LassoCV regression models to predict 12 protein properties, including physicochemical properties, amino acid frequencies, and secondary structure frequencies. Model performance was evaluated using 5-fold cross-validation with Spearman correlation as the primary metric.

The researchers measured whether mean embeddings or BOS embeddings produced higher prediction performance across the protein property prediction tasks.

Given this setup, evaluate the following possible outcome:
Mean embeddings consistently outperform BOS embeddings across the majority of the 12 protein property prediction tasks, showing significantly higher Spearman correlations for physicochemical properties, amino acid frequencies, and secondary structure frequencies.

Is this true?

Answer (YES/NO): YES